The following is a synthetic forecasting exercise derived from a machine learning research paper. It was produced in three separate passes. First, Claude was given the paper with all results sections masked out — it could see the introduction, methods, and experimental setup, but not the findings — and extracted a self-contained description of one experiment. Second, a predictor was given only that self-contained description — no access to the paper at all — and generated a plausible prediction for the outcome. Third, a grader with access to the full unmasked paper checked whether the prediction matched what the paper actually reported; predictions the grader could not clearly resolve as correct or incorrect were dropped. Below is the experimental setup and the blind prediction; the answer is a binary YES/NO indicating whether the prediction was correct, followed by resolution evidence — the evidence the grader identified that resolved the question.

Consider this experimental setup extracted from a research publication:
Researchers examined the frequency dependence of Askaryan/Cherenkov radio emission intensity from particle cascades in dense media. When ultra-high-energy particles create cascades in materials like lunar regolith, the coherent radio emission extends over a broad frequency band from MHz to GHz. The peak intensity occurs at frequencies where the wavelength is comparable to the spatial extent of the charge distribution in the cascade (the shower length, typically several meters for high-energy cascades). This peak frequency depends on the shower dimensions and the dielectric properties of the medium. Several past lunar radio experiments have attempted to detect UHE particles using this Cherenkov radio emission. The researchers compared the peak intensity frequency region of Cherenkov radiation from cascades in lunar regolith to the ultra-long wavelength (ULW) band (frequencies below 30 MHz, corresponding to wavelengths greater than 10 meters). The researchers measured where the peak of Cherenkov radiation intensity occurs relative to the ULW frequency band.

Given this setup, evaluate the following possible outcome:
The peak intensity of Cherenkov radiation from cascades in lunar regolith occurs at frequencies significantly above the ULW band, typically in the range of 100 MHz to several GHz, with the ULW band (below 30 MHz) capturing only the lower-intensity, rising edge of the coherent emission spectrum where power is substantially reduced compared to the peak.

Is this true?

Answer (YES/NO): YES